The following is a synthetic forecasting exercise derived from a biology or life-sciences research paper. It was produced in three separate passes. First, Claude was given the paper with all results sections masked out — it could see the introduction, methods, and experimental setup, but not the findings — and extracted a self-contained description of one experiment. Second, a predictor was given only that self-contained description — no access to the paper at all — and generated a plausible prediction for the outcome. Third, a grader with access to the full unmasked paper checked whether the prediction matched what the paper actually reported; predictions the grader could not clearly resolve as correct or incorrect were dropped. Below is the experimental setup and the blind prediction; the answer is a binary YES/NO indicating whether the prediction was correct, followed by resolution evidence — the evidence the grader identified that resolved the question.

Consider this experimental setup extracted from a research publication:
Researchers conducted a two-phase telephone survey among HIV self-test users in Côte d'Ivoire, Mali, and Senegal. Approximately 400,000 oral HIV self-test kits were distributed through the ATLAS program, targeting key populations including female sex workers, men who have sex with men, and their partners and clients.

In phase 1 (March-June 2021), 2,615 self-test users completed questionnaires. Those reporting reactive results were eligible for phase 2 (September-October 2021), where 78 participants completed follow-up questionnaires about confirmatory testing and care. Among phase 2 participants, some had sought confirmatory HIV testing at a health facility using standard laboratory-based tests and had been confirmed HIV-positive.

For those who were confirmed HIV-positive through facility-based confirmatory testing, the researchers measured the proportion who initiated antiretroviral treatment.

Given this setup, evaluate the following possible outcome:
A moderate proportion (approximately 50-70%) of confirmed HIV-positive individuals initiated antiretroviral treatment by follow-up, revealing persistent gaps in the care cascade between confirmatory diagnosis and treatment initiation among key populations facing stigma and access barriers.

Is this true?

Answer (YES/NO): NO